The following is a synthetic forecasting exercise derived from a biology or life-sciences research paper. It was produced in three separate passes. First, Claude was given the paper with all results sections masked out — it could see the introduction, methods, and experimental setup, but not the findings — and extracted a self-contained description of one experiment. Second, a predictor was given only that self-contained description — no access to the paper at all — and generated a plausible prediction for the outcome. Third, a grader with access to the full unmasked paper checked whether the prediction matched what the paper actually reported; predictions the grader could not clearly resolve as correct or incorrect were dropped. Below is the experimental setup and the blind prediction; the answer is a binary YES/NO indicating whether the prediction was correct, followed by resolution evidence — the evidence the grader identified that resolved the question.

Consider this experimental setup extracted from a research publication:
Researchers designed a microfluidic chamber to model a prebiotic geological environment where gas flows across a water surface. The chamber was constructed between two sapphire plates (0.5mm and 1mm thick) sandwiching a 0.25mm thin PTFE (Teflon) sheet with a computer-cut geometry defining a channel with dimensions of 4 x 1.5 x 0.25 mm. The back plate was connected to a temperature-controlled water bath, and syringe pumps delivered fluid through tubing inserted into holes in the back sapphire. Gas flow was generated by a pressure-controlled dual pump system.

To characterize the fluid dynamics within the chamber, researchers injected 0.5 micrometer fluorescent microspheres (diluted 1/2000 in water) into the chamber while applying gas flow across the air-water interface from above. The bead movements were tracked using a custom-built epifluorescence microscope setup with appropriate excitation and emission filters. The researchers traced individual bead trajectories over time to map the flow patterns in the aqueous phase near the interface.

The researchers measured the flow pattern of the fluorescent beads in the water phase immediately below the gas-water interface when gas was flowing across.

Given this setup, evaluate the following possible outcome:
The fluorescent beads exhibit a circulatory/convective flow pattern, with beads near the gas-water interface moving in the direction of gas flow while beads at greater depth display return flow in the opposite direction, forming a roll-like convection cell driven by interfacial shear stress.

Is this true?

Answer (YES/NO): YES